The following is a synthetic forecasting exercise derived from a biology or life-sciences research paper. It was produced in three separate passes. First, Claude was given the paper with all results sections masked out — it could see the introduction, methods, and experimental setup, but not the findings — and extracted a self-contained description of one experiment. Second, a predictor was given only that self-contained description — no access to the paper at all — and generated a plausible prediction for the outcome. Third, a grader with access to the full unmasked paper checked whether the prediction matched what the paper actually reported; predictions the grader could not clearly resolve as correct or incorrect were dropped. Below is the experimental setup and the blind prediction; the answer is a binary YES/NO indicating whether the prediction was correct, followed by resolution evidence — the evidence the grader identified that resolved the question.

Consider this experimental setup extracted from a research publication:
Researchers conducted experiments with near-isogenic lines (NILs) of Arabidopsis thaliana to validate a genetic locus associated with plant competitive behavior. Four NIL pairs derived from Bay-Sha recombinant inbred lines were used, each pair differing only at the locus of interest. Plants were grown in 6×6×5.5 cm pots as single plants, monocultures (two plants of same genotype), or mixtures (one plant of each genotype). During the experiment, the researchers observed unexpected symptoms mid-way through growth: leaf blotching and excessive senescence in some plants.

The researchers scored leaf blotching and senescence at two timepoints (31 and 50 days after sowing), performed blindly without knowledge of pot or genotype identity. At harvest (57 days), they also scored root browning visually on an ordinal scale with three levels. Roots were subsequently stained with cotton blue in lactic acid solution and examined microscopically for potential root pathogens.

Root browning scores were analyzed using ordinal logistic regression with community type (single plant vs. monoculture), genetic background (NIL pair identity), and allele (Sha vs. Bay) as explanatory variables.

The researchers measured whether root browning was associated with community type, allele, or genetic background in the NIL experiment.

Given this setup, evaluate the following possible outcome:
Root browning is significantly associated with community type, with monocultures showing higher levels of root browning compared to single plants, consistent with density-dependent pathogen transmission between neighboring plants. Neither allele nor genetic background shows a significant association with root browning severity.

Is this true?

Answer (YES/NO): NO